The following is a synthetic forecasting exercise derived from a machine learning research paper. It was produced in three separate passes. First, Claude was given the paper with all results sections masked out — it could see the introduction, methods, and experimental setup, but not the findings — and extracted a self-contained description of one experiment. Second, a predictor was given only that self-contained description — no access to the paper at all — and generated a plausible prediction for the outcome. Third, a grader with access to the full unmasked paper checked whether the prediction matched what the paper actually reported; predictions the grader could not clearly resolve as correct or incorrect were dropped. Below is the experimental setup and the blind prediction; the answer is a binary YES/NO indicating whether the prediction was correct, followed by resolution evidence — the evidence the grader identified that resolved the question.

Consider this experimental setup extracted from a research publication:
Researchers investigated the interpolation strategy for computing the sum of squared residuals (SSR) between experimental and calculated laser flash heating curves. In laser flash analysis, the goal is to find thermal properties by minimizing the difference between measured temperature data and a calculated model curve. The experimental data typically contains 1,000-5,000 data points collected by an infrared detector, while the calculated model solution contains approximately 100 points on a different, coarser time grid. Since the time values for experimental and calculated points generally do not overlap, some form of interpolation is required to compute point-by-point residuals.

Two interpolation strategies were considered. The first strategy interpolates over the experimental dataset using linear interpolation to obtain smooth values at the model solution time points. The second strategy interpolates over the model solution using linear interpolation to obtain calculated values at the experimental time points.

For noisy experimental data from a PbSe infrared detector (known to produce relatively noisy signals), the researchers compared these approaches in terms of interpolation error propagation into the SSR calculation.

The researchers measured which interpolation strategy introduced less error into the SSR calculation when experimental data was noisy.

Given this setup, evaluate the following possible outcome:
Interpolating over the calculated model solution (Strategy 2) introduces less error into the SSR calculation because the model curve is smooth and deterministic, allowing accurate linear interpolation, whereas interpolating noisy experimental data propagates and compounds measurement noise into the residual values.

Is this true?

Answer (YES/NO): YES